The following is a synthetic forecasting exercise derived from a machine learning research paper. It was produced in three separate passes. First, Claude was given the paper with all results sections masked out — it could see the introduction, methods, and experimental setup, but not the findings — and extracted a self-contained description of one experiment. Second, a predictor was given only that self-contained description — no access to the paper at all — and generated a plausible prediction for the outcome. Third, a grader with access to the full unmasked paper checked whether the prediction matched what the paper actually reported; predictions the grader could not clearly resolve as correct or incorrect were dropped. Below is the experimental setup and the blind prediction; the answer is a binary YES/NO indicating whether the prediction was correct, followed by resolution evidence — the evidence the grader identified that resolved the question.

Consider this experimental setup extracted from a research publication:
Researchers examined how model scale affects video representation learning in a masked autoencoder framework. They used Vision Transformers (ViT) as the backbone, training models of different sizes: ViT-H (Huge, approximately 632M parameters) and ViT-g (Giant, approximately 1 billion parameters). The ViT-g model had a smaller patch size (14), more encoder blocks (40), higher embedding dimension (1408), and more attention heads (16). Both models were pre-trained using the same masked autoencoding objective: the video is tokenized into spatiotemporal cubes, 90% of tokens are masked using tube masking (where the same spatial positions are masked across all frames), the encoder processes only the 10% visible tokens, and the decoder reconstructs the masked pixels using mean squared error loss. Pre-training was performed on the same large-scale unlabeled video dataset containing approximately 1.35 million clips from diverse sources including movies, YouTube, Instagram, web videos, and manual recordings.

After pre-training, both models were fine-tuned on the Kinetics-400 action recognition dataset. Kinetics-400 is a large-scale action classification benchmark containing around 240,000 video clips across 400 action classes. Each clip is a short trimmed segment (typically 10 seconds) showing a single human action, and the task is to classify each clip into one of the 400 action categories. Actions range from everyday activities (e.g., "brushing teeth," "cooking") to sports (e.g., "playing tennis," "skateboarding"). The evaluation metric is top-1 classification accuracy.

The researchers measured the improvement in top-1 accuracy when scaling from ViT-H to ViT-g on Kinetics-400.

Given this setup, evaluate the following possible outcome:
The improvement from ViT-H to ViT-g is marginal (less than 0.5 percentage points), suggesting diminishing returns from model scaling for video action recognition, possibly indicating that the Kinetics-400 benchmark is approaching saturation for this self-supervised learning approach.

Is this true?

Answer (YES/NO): YES